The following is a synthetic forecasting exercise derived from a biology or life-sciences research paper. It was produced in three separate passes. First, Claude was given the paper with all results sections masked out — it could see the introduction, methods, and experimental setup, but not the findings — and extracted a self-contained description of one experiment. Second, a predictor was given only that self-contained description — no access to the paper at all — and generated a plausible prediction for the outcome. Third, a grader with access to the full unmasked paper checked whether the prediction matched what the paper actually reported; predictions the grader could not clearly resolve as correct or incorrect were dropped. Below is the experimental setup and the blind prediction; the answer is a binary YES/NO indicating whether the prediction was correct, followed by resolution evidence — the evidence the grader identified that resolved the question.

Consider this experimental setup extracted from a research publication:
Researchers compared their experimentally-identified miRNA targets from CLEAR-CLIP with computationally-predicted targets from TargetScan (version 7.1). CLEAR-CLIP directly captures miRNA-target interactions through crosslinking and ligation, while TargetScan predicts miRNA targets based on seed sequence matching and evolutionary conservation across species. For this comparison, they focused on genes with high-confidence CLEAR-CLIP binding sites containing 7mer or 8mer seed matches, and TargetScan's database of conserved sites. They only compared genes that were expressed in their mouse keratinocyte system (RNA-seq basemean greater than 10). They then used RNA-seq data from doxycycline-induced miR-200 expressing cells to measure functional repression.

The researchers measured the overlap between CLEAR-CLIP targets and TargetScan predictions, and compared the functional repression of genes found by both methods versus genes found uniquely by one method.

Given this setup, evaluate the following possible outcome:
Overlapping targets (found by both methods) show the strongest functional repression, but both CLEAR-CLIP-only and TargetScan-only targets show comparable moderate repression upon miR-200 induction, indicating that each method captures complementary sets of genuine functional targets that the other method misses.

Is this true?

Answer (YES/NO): NO